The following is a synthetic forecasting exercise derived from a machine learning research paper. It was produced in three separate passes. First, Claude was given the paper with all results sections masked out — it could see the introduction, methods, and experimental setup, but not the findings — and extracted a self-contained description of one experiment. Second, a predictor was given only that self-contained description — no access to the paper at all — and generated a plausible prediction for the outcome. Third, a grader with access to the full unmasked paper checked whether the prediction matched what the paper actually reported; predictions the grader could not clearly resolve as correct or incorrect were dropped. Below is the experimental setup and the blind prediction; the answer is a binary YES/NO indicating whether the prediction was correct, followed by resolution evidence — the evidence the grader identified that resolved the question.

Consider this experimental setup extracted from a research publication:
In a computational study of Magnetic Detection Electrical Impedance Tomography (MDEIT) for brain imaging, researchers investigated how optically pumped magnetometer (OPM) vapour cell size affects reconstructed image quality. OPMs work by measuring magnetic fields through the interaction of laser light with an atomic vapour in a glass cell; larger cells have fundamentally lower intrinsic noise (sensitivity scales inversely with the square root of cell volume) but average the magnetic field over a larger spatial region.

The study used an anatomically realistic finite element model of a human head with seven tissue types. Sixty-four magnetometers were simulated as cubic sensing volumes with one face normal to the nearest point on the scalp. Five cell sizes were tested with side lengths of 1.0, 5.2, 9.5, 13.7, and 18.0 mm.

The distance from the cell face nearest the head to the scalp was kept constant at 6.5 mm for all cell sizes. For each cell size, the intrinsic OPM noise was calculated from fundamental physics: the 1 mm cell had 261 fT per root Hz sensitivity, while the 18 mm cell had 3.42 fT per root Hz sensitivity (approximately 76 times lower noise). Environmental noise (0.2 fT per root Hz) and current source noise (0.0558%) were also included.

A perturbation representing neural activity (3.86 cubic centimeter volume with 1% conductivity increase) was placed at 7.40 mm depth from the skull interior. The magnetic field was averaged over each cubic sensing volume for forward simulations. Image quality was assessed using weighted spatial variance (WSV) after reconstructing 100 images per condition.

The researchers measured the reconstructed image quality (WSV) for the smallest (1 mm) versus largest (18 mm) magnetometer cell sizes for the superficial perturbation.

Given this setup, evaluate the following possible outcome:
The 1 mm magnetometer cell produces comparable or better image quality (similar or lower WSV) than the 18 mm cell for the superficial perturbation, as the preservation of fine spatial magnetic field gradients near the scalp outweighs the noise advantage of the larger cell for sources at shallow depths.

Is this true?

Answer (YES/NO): NO